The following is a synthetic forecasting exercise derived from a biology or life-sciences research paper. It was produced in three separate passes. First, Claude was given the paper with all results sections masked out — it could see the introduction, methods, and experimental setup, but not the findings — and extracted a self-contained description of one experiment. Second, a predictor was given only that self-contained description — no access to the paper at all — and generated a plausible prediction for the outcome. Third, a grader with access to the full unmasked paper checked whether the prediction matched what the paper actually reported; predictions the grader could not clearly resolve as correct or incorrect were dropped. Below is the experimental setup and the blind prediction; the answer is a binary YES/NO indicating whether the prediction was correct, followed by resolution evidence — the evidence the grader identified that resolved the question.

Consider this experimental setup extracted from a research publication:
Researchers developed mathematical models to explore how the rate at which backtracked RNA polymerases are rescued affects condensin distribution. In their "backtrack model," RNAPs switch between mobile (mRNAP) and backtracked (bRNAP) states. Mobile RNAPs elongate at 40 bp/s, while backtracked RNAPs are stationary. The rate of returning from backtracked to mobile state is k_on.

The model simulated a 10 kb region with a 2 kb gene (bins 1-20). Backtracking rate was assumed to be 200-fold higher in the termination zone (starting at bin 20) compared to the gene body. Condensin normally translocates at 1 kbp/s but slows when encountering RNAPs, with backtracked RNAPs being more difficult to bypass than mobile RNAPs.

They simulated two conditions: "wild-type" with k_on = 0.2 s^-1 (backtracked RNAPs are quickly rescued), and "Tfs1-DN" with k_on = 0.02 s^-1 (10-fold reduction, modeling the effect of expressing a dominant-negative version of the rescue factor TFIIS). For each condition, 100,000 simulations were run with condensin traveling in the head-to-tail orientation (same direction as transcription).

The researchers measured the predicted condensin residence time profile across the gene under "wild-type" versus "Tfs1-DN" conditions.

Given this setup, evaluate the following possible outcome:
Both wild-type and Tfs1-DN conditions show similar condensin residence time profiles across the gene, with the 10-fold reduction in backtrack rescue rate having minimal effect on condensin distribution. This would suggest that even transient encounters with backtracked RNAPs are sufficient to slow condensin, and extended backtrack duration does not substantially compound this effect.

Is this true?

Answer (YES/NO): NO